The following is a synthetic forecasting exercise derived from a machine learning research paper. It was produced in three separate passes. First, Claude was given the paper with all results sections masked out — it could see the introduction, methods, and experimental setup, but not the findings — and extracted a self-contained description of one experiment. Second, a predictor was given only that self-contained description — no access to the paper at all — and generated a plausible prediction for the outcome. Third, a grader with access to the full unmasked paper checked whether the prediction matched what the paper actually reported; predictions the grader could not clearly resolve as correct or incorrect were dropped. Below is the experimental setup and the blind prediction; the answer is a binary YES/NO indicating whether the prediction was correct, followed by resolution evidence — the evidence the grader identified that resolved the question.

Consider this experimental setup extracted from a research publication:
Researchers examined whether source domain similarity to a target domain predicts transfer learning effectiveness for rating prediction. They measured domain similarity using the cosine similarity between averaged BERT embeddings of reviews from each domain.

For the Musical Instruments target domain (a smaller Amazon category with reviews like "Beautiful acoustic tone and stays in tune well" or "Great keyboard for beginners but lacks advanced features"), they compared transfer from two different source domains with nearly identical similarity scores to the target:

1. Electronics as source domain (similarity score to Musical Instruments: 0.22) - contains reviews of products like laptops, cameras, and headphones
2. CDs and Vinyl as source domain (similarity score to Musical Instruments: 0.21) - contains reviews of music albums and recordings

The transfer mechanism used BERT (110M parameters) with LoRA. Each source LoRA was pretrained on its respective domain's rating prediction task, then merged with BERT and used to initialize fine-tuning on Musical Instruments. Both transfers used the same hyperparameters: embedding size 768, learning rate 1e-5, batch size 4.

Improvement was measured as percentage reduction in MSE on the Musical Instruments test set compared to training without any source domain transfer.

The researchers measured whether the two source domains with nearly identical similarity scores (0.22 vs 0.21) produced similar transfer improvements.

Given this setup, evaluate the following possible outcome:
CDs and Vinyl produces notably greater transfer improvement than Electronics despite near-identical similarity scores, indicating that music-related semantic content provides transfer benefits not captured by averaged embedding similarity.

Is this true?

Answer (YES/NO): NO